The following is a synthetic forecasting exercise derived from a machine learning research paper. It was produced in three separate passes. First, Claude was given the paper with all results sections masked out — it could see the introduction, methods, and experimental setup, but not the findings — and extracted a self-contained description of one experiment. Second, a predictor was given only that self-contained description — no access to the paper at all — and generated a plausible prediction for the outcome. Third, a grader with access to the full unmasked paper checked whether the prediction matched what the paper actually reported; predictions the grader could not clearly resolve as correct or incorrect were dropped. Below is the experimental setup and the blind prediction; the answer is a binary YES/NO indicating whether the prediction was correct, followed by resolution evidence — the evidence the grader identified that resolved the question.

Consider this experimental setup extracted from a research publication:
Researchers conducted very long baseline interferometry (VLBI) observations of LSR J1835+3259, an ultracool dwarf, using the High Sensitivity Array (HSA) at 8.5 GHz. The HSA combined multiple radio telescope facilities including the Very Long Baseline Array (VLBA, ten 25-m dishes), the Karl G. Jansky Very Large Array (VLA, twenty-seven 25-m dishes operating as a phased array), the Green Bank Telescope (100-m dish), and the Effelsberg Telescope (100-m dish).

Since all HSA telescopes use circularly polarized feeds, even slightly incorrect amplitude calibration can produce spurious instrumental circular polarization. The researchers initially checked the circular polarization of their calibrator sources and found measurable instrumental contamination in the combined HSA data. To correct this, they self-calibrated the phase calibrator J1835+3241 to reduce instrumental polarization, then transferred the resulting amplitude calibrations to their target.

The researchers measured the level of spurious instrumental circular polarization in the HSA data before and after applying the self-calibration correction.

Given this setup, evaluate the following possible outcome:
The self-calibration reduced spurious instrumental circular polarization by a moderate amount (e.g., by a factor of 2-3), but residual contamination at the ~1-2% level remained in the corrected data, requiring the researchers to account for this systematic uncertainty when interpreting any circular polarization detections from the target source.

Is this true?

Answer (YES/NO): NO